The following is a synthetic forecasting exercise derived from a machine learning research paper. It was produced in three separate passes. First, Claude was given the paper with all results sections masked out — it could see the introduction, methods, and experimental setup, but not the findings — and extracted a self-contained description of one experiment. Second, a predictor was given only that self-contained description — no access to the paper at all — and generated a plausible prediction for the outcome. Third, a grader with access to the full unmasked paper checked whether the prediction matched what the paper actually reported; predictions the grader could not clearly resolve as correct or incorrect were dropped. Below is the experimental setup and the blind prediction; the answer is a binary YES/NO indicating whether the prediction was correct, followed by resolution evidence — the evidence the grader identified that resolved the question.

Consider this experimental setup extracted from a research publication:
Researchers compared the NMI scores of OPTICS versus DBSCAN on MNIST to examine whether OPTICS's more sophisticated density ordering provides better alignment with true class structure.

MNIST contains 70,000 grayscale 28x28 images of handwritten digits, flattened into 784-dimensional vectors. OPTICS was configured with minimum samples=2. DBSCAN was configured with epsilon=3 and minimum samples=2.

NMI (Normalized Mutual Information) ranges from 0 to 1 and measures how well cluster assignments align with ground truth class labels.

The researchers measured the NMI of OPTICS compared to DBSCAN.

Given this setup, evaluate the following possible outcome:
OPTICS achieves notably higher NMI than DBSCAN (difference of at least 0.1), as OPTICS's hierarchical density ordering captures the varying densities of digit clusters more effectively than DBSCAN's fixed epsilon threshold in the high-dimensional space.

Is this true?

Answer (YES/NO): NO